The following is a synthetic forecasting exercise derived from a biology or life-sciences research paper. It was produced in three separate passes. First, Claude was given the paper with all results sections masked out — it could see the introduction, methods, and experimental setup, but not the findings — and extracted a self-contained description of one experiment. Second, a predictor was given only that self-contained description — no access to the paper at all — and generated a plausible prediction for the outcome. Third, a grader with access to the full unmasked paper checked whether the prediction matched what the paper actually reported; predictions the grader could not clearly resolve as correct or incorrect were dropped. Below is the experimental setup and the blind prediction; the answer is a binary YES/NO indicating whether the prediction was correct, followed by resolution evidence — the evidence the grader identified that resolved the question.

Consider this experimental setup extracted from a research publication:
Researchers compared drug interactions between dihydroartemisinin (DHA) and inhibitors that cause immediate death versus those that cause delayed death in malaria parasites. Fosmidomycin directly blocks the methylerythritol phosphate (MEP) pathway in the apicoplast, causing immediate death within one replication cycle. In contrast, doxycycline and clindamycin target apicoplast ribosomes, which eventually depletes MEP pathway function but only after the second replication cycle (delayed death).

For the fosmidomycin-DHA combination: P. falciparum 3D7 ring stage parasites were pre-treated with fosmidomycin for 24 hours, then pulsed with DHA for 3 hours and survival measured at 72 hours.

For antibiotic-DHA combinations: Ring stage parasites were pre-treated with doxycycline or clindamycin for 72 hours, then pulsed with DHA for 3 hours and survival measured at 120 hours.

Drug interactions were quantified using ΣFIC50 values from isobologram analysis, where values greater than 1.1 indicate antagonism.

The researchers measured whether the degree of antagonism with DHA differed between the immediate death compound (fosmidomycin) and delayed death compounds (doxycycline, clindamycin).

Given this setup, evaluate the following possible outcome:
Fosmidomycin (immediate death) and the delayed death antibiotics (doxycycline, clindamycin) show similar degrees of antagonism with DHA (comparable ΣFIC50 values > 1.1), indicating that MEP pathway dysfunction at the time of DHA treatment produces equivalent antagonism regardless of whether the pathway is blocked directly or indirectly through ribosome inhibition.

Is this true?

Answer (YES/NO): NO